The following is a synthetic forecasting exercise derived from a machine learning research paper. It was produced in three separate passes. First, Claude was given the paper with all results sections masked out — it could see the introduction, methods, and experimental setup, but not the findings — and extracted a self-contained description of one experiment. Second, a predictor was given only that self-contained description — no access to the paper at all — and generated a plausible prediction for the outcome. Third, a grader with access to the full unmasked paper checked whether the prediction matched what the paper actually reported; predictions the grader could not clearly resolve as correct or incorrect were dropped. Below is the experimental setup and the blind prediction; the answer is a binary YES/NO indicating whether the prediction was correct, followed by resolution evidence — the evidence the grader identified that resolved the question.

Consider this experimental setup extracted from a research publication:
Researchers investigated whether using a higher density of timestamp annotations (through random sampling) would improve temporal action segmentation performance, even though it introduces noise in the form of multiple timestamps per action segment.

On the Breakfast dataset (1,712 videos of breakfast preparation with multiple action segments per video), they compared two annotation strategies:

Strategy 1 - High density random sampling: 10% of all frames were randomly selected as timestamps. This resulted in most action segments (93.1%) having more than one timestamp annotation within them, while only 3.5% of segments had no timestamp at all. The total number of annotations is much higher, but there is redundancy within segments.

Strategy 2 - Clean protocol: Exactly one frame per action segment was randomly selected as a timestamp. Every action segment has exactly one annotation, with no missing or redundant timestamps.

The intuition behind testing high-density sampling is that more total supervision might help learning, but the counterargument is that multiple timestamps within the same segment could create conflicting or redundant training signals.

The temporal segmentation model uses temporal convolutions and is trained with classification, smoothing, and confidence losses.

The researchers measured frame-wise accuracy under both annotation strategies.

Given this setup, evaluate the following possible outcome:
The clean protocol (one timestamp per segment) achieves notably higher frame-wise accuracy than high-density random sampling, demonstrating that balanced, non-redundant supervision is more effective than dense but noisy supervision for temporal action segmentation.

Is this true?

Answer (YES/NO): NO